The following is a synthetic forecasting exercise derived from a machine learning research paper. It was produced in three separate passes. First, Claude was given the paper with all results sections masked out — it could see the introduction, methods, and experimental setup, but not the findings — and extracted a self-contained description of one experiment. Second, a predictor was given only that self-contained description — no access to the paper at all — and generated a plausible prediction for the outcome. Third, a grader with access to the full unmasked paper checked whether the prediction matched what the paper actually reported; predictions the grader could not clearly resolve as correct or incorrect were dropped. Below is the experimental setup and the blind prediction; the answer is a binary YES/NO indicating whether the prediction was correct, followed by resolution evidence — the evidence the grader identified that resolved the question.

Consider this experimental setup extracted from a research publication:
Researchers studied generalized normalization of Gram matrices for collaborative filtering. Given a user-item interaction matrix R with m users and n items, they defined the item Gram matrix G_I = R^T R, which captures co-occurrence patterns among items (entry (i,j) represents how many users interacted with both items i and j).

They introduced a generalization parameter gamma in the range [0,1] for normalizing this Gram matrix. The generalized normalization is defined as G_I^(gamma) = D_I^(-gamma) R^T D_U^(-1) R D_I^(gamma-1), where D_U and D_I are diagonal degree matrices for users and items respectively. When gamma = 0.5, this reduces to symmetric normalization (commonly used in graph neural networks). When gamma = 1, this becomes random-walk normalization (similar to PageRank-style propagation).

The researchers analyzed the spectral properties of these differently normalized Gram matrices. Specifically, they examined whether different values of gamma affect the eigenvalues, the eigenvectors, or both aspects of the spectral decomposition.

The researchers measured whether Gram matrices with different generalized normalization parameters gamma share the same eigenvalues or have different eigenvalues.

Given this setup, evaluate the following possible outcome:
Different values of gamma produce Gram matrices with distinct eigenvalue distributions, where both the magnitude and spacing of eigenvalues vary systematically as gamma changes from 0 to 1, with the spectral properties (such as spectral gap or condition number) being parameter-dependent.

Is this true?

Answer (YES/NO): NO